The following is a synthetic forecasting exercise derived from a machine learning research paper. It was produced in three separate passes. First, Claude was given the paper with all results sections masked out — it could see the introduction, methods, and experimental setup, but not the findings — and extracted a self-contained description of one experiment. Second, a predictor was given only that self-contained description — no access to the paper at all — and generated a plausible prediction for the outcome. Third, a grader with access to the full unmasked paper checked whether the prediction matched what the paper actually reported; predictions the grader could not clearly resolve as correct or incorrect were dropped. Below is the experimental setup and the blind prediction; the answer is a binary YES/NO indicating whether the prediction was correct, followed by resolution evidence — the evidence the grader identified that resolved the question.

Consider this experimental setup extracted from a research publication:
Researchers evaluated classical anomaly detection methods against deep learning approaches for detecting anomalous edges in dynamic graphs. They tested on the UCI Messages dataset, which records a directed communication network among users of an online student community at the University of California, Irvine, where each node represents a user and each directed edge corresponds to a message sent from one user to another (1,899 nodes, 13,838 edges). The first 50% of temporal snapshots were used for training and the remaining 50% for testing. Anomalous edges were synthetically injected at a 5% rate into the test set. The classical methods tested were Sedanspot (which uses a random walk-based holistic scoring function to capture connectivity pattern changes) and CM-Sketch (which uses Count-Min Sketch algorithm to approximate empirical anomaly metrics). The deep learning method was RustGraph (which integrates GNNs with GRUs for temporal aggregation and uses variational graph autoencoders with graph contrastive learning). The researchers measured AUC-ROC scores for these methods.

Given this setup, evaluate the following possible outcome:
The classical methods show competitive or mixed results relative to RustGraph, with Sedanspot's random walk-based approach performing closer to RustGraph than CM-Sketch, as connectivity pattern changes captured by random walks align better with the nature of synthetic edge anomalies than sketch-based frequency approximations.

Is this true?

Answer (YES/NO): NO